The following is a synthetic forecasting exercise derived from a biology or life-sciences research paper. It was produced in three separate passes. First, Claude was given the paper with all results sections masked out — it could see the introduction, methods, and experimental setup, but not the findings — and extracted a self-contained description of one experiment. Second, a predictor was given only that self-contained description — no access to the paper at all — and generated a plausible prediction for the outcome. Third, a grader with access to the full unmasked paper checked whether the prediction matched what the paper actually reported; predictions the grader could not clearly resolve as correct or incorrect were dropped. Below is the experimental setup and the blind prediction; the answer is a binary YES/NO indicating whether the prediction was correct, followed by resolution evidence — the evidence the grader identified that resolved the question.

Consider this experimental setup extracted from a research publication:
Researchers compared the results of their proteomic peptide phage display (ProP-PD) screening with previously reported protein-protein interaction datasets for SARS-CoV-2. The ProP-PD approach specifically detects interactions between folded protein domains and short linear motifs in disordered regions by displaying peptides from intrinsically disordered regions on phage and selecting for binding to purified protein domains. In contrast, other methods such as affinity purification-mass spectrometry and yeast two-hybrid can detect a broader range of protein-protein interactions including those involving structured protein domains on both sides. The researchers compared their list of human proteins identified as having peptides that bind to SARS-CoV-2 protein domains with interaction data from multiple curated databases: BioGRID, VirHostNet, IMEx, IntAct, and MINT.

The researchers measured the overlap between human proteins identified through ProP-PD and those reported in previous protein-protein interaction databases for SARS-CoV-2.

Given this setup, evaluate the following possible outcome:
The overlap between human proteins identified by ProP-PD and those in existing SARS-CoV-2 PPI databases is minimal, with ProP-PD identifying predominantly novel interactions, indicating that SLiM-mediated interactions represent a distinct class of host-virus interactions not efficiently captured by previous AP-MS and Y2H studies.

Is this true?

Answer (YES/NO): YES